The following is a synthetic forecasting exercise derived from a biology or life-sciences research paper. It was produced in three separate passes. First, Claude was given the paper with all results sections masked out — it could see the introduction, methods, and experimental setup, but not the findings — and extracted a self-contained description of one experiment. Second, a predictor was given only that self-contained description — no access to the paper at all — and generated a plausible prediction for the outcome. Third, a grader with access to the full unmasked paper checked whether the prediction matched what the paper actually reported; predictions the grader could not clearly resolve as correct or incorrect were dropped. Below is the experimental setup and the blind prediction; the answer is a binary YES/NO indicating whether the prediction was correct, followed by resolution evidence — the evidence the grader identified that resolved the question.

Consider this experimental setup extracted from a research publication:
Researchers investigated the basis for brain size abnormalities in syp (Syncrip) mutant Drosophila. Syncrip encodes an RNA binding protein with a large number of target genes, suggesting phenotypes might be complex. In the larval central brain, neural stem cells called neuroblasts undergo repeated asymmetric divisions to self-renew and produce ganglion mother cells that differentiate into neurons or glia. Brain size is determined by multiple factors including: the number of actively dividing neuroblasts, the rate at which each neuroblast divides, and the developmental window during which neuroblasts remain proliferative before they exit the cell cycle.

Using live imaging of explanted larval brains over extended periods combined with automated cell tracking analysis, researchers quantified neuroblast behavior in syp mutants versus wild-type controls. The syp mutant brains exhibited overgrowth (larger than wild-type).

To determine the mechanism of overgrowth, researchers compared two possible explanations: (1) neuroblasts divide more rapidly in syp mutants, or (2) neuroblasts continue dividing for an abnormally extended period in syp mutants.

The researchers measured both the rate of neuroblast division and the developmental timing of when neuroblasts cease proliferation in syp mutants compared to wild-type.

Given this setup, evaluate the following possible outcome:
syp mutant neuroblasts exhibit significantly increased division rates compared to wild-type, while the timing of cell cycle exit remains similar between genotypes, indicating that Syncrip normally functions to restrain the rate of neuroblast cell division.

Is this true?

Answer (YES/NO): NO